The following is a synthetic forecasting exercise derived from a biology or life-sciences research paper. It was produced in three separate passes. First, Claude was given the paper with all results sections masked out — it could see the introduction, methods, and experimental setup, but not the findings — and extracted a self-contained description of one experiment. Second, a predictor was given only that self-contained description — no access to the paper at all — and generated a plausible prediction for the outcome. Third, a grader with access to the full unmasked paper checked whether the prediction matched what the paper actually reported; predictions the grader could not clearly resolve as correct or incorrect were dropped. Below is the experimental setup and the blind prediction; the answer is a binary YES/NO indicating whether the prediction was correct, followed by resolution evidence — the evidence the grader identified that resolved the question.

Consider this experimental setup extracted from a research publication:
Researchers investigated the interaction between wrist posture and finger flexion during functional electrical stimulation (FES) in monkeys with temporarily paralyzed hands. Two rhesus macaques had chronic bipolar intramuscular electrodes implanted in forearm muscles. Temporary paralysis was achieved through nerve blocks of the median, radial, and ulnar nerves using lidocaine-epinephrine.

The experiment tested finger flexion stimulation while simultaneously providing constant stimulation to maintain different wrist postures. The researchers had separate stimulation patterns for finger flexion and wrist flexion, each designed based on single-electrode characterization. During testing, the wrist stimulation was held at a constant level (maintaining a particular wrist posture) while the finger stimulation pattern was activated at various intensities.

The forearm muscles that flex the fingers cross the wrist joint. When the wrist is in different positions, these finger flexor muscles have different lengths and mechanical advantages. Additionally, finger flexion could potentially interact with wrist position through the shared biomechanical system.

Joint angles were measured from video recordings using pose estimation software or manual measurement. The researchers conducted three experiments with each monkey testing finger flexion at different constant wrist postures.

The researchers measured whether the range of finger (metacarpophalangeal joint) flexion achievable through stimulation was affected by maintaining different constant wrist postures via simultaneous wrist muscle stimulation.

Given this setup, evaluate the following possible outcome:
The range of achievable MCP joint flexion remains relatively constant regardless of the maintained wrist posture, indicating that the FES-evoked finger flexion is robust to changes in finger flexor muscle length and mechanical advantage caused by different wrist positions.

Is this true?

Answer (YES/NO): YES